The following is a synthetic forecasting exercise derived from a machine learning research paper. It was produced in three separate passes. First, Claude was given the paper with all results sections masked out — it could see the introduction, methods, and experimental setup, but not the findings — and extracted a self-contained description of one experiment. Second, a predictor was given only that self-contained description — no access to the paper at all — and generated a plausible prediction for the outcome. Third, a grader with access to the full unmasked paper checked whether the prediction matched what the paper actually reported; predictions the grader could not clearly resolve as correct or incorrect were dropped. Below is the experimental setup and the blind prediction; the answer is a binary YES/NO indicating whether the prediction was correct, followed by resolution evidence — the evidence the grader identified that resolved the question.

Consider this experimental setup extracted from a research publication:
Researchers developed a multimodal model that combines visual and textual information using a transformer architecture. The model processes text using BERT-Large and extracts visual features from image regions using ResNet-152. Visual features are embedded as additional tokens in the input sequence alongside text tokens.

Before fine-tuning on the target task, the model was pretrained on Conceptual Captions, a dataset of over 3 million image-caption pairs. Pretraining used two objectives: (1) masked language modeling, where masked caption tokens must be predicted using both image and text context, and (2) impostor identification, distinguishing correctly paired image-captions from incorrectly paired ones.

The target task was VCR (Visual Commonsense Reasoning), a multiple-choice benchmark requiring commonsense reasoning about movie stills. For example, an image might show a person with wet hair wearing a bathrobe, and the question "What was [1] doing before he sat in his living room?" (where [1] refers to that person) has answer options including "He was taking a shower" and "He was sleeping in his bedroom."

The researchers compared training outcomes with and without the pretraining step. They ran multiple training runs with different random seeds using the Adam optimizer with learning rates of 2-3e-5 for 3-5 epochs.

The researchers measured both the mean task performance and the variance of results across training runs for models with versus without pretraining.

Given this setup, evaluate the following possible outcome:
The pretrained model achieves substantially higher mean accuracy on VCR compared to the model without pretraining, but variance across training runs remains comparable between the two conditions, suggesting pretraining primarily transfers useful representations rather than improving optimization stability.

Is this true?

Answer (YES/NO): NO